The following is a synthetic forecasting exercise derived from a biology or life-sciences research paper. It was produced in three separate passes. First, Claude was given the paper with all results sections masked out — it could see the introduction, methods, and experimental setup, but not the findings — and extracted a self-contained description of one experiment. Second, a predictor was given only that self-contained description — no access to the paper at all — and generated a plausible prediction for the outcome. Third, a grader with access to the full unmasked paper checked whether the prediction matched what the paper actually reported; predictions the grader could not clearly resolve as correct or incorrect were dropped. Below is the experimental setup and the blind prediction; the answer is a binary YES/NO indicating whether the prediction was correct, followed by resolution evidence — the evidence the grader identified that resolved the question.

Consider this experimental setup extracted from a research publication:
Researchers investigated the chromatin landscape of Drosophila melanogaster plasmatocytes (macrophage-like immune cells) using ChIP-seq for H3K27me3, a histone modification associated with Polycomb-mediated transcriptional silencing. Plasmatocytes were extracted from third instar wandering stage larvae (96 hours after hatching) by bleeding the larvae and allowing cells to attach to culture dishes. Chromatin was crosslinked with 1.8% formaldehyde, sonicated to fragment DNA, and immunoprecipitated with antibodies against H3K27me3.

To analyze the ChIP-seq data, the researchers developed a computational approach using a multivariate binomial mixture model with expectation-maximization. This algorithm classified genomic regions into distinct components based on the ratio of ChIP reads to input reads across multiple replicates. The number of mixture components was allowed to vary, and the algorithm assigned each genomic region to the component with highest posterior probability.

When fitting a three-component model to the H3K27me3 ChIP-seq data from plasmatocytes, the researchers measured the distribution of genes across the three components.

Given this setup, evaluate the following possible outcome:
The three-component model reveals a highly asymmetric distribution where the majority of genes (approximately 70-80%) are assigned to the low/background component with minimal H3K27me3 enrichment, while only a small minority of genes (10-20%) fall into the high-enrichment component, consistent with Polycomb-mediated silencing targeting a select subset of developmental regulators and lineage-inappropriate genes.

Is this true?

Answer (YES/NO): NO